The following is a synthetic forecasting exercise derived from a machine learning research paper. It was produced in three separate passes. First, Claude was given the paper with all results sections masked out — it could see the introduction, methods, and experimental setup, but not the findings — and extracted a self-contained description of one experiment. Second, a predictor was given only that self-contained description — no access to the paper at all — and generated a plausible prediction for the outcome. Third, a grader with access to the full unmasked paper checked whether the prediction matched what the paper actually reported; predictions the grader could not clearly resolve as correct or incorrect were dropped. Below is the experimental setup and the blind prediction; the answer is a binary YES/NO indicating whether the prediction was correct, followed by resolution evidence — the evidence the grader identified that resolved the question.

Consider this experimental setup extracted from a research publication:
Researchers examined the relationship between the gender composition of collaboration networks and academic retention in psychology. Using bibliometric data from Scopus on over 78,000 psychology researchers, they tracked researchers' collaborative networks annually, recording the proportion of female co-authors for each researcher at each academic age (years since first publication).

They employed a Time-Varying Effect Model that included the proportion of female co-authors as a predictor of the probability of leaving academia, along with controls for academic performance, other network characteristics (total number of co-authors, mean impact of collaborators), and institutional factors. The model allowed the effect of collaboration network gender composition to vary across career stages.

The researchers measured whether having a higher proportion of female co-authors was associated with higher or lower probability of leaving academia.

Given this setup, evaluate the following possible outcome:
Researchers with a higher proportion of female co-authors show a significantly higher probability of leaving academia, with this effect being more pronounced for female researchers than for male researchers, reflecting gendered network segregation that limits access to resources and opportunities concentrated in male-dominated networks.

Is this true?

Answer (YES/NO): NO